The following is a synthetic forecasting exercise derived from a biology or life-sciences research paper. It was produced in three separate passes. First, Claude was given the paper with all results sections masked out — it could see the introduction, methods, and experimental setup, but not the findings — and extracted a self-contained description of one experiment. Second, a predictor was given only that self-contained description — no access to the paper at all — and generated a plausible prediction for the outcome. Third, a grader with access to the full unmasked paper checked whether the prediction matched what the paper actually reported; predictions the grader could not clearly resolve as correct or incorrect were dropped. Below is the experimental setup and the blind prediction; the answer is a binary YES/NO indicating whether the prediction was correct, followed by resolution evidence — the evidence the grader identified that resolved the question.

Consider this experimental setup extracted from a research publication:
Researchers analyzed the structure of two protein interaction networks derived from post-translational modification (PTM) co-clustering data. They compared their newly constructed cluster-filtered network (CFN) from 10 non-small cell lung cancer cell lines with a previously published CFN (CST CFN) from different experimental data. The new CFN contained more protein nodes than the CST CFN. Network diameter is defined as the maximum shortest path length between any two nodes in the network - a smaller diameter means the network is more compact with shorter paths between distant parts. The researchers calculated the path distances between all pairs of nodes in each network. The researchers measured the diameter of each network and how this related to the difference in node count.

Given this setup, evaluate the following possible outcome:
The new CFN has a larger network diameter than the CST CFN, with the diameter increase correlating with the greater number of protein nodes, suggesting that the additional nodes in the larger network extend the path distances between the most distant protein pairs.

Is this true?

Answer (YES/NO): NO